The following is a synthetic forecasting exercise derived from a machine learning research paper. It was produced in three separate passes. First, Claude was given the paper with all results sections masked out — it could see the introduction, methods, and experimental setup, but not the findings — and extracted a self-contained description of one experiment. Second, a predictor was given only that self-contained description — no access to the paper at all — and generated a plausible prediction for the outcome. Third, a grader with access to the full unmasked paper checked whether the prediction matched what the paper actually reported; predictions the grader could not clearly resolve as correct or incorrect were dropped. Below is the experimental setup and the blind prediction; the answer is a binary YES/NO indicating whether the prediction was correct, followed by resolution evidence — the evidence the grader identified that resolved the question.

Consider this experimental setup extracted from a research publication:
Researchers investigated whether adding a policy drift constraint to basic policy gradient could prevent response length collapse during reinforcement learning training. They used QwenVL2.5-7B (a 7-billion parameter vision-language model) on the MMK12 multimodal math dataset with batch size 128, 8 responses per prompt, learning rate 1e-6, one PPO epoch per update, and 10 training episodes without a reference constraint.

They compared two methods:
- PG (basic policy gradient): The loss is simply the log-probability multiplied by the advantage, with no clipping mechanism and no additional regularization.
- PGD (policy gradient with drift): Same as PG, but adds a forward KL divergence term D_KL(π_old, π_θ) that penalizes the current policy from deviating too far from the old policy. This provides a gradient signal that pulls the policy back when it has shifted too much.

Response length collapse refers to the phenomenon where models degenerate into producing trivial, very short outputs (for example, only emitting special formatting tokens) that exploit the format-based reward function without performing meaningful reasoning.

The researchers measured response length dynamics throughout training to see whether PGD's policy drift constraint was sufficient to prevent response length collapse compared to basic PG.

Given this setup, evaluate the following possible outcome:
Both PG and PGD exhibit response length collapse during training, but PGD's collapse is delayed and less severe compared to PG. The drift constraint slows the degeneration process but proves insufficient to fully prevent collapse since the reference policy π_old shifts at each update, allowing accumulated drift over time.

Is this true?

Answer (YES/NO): NO